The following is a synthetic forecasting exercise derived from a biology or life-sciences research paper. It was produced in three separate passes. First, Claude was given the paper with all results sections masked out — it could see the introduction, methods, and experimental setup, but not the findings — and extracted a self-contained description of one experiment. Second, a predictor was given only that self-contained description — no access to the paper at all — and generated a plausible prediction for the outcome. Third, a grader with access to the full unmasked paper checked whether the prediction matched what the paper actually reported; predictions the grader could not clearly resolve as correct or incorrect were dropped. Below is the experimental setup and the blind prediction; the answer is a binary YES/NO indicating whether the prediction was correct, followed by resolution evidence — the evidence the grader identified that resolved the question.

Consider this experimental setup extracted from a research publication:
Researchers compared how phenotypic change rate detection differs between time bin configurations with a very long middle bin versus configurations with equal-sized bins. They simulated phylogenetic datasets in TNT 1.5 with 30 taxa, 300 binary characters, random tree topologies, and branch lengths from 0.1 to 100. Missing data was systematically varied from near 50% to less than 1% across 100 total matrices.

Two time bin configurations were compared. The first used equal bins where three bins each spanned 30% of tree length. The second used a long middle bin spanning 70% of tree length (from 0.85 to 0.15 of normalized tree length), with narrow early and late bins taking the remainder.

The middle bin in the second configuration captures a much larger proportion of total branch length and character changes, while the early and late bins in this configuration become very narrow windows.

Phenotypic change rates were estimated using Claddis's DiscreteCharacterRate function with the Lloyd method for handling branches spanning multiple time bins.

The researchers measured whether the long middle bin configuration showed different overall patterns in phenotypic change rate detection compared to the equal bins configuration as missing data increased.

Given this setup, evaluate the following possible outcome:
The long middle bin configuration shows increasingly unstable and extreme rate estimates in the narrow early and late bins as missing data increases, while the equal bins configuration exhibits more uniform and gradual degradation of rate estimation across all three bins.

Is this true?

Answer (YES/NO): NO